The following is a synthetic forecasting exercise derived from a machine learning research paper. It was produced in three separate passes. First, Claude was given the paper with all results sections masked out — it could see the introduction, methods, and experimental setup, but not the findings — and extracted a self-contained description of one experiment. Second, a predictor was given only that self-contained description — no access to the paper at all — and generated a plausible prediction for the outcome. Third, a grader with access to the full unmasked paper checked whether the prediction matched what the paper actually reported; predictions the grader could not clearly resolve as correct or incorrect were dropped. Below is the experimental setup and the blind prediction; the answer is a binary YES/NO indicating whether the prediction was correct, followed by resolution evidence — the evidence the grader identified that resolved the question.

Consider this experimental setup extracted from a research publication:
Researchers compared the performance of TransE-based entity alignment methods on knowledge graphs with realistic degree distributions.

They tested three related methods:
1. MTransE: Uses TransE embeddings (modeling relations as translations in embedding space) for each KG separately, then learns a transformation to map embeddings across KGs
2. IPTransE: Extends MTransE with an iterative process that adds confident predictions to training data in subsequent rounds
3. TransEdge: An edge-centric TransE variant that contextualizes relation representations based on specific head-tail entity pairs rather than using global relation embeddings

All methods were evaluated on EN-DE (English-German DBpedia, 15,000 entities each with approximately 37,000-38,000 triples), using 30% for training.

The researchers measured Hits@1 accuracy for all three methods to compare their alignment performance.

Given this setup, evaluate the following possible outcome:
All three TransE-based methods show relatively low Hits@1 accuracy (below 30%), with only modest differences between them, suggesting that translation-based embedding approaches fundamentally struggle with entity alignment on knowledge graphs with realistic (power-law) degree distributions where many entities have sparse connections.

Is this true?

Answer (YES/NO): NO